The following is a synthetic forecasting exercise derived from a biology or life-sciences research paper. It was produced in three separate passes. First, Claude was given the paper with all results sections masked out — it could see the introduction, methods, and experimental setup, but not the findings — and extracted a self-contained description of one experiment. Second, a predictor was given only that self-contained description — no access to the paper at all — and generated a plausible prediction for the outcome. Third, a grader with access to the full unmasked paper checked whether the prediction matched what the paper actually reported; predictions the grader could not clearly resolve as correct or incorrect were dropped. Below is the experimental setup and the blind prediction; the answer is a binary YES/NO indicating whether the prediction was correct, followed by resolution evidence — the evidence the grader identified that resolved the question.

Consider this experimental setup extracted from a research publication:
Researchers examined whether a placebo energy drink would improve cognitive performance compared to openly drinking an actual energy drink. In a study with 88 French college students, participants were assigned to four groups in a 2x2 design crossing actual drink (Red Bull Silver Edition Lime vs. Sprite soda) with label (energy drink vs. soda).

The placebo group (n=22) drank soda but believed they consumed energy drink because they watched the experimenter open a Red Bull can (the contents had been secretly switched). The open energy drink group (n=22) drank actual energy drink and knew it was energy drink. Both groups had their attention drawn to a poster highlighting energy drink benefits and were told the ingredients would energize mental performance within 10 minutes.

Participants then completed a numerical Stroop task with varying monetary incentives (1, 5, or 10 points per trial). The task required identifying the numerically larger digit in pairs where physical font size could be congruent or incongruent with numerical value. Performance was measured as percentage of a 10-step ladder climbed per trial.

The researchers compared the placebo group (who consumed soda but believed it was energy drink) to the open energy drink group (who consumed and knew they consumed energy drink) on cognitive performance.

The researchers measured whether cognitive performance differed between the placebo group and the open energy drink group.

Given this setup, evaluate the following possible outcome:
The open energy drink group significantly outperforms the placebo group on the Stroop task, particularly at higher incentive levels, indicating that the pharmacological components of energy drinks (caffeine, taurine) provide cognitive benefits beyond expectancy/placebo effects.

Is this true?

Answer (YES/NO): NO